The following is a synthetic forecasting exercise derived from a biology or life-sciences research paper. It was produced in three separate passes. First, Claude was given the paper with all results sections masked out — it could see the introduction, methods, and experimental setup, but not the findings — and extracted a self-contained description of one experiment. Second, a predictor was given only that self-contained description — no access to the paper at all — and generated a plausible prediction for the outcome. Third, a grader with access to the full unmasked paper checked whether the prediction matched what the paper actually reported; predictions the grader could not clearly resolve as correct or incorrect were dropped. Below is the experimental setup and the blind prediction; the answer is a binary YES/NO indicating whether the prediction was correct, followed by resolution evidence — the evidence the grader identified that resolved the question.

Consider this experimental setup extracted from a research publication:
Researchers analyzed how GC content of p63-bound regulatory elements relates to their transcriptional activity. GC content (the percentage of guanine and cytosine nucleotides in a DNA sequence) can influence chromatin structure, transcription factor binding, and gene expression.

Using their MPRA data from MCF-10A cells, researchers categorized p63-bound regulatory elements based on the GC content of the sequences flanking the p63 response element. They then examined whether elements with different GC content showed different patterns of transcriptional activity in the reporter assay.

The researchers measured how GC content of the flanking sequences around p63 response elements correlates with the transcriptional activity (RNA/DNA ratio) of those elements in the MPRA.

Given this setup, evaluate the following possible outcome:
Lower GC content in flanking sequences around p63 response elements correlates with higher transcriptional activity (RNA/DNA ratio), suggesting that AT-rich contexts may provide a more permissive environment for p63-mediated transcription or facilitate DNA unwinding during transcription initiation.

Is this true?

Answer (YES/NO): NO